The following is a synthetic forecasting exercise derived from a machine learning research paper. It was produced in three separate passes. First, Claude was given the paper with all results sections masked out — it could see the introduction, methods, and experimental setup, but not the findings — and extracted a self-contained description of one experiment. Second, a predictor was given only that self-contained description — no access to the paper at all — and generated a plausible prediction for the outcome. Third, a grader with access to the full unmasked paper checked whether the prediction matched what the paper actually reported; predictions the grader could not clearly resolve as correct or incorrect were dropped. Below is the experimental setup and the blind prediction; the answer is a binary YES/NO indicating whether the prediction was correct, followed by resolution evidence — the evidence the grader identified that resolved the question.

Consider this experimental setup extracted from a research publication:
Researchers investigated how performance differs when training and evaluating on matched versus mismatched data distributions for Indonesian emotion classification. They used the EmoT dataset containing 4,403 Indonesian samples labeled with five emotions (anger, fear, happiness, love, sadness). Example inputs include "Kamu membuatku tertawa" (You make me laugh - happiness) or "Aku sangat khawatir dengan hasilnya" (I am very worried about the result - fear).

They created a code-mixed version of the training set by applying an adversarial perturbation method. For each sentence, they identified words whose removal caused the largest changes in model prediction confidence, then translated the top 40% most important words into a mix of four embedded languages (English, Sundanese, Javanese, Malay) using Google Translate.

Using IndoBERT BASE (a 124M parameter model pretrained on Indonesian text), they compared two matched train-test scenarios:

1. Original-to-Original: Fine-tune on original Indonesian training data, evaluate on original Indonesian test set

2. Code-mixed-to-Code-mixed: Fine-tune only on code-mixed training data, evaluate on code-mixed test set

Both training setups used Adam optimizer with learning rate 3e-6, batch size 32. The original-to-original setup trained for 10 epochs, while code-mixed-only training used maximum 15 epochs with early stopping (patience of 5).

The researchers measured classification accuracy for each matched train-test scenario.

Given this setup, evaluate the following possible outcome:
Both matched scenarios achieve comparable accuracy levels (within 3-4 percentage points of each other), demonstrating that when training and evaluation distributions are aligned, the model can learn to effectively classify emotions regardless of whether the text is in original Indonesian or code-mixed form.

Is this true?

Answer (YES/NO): NO